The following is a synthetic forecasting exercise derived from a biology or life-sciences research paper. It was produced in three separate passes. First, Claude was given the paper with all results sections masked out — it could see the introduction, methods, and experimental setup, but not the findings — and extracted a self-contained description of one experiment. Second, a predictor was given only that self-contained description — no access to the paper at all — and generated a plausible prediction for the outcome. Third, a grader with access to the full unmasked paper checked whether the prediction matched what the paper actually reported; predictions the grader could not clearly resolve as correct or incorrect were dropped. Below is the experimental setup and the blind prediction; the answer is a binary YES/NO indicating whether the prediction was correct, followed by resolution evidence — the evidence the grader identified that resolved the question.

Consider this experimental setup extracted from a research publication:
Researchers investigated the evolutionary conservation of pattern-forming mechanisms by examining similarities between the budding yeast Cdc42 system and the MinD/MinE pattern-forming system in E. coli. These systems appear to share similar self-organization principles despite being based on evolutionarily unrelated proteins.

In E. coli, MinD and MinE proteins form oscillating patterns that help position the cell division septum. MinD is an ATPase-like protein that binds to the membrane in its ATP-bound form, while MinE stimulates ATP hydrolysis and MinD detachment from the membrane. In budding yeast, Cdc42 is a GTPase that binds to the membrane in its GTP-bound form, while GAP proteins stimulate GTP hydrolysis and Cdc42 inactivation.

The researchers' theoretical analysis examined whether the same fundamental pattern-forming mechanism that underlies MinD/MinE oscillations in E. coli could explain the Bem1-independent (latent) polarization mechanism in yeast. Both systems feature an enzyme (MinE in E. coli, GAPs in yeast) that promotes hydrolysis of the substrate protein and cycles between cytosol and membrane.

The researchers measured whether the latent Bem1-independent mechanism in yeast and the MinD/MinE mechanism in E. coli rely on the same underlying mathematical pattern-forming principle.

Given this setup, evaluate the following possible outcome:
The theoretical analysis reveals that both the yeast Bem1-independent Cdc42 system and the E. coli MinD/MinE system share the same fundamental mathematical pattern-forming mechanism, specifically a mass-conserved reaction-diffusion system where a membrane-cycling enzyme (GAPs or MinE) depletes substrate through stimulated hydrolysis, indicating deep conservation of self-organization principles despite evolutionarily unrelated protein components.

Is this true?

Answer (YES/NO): YES